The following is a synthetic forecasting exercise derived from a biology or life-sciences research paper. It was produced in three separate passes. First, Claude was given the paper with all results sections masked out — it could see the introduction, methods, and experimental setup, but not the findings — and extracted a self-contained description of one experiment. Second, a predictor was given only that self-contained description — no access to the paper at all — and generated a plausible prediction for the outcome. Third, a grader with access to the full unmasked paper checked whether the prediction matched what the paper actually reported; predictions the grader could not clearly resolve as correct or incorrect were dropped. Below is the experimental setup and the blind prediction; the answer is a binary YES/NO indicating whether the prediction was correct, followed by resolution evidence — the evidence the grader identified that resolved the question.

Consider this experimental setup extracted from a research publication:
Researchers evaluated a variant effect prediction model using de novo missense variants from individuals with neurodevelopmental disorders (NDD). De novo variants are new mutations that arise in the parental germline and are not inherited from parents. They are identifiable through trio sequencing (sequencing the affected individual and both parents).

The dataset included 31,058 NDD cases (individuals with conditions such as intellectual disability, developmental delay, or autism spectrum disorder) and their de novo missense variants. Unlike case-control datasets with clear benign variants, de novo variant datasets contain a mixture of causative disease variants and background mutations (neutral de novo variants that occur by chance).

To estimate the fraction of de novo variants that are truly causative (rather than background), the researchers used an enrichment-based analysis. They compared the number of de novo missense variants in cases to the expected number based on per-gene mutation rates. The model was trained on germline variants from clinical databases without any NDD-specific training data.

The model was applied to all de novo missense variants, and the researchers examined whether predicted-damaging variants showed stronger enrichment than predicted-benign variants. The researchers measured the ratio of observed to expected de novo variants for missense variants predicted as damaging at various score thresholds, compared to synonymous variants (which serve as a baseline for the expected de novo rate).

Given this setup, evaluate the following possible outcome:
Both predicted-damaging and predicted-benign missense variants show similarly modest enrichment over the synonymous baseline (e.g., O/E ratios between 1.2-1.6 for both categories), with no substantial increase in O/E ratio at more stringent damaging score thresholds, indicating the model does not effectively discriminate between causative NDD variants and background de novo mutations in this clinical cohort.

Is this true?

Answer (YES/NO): NO